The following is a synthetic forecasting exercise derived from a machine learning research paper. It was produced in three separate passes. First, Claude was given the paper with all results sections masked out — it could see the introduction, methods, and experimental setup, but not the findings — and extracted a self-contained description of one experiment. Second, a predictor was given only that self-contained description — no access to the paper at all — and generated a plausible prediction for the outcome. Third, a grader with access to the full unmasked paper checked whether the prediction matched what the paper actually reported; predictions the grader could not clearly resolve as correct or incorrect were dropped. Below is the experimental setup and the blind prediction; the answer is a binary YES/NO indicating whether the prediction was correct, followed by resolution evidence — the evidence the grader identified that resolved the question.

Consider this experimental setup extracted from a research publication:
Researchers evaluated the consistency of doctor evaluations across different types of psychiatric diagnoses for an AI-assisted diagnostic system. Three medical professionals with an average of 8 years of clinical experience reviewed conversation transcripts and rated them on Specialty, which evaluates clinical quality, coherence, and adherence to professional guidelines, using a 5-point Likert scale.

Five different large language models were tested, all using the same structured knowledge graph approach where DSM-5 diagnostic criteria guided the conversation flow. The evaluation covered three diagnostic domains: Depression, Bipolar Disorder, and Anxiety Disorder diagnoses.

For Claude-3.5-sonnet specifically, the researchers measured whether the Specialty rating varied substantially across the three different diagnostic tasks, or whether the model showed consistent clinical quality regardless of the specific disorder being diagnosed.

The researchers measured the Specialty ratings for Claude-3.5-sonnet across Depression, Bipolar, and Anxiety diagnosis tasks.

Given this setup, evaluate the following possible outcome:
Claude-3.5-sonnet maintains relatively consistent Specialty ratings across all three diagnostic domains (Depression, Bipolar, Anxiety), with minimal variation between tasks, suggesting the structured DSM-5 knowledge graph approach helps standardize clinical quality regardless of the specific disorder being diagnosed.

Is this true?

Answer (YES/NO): YES